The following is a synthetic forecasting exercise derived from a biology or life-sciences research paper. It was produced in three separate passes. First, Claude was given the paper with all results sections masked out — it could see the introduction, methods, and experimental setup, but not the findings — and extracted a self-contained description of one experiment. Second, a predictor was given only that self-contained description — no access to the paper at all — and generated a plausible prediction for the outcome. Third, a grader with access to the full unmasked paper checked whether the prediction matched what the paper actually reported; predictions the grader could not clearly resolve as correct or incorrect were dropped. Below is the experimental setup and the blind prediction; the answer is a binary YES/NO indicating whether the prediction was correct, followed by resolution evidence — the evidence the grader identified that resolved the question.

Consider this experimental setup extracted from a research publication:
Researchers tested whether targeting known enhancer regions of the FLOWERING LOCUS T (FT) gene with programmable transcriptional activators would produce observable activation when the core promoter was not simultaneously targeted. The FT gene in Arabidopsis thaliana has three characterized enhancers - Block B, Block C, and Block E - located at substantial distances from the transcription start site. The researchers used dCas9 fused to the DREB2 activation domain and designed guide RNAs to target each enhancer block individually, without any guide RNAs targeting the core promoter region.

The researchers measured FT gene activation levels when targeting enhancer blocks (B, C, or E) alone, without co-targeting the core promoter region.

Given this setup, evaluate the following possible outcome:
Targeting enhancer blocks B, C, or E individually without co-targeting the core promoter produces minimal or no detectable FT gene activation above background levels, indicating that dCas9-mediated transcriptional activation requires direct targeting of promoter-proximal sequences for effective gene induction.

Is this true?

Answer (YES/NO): YES